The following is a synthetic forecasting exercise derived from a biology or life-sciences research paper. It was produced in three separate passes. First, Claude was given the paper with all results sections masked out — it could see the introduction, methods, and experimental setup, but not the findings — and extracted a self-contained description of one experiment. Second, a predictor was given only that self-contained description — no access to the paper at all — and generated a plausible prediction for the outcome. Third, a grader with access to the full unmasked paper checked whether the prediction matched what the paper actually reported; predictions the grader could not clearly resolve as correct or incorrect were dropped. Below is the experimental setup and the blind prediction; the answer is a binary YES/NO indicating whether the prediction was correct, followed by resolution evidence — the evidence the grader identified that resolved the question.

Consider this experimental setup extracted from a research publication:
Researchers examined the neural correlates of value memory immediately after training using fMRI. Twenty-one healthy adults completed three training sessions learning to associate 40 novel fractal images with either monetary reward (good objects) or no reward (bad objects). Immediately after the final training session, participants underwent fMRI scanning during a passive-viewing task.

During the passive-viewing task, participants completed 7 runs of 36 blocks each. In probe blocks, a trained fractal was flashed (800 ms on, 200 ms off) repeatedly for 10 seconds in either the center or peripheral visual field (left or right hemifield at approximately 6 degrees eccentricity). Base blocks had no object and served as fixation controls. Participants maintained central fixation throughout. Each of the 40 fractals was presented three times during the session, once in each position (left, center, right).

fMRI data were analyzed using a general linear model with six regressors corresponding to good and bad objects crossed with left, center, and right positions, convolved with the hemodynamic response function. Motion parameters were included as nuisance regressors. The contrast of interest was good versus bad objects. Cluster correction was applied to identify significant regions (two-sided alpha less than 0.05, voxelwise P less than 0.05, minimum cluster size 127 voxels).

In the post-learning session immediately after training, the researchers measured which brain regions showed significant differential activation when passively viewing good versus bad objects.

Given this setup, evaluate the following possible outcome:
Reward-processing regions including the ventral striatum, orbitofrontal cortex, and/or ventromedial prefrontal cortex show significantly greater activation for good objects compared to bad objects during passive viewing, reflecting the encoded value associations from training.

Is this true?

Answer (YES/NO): NO